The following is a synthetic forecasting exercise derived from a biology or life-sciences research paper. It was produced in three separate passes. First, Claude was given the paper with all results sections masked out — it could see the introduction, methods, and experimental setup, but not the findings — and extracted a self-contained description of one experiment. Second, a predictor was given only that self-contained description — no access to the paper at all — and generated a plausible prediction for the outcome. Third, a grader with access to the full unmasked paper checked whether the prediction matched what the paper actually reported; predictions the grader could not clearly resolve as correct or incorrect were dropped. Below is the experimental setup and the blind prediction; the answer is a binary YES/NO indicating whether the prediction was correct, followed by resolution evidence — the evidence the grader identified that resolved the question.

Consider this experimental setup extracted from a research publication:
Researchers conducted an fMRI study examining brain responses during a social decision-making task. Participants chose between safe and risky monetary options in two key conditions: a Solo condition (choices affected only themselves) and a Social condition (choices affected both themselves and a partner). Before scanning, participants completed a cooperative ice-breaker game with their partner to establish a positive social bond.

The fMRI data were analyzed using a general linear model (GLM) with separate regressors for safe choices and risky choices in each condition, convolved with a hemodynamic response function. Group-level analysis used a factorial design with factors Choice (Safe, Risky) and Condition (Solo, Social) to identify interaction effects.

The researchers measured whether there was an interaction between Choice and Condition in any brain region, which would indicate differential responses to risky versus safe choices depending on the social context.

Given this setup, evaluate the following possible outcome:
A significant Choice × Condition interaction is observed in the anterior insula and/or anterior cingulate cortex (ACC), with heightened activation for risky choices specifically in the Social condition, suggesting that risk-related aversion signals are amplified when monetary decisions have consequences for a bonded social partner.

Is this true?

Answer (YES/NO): NO